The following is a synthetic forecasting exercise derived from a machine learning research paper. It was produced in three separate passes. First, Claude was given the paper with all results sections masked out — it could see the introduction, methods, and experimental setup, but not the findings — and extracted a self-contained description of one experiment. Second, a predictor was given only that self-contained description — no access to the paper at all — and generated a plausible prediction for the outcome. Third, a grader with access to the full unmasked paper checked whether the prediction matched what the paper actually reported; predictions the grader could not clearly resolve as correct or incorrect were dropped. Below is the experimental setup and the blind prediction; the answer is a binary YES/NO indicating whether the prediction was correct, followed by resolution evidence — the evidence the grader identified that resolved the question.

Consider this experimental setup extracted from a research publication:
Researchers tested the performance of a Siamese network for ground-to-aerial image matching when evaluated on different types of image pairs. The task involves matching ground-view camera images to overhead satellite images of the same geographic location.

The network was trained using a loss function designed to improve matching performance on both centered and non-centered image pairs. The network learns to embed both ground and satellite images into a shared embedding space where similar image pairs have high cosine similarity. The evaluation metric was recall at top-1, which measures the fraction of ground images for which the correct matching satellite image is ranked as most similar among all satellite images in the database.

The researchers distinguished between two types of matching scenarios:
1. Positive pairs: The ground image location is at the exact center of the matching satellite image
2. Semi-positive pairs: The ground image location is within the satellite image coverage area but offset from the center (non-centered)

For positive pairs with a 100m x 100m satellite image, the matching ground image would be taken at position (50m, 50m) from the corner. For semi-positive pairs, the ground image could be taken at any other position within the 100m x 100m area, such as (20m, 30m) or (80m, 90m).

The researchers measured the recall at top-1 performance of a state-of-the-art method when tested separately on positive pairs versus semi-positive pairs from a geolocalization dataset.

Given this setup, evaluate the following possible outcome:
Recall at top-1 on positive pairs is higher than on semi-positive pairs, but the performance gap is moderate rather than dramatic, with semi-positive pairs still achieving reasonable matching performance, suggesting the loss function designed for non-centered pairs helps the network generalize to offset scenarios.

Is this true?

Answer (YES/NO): NO